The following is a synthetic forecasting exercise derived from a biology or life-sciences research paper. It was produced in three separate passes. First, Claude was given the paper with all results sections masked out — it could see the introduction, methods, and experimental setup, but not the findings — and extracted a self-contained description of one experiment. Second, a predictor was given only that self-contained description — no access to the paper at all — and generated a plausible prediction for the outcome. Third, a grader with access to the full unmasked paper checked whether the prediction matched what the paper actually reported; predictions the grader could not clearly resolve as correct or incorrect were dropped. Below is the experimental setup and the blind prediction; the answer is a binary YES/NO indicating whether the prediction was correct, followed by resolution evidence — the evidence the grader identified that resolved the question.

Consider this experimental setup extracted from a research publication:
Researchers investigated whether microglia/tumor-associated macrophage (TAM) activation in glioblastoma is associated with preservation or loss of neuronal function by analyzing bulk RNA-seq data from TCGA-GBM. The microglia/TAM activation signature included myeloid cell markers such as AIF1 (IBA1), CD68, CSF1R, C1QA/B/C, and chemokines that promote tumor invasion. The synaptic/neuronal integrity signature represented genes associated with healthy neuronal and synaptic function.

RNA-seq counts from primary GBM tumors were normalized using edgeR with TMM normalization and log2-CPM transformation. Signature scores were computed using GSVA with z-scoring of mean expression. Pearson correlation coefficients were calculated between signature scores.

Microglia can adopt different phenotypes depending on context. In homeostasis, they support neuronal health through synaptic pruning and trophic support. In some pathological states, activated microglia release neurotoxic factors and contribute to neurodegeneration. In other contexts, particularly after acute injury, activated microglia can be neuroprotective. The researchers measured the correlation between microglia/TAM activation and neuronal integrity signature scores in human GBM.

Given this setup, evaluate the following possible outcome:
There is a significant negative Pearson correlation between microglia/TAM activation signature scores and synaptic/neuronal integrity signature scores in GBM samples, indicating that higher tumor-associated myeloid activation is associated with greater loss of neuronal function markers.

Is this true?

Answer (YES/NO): YES